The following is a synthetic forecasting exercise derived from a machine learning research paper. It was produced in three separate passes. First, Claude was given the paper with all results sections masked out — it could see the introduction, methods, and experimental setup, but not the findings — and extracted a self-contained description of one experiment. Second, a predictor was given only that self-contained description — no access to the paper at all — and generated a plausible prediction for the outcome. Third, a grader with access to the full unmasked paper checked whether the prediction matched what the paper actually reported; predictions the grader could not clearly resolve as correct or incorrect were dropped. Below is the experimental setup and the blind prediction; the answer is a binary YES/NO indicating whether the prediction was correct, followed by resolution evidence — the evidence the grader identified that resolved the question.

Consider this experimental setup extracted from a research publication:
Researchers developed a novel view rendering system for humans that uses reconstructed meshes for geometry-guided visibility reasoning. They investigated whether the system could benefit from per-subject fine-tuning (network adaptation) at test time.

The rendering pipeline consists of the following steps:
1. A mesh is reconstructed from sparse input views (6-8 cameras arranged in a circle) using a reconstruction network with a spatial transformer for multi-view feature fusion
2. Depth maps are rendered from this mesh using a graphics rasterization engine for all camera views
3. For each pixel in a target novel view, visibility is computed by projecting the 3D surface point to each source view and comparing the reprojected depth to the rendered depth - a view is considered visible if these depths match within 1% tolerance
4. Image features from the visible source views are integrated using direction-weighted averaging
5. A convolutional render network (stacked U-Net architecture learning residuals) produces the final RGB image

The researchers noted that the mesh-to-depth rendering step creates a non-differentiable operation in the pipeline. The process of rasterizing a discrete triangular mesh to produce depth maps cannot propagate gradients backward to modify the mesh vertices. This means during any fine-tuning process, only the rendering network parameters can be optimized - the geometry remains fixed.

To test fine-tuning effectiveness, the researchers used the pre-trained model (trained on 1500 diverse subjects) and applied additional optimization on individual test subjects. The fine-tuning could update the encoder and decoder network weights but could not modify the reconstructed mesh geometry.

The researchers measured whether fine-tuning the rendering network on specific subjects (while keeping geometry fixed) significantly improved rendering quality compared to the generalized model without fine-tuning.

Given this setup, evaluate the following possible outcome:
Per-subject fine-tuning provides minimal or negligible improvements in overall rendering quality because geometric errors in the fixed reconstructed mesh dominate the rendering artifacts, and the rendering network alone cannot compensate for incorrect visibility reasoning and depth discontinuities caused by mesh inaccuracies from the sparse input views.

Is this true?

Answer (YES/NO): YES